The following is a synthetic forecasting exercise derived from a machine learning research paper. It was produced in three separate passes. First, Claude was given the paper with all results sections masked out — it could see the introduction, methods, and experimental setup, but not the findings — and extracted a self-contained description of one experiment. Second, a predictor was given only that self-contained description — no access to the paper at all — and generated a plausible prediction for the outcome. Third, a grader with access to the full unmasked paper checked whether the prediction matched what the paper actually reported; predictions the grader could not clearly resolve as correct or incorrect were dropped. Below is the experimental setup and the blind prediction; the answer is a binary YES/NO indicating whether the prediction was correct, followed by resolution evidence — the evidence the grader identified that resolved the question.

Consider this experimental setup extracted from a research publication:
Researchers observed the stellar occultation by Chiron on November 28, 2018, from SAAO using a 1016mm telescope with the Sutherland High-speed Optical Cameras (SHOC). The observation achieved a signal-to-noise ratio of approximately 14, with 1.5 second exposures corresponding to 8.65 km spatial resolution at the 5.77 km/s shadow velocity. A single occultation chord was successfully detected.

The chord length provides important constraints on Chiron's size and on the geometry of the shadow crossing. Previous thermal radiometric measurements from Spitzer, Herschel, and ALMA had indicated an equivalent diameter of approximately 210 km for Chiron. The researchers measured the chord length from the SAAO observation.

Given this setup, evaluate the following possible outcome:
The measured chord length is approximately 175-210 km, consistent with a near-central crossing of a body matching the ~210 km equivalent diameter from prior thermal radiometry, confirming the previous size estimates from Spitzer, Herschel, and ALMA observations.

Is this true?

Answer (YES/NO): YES